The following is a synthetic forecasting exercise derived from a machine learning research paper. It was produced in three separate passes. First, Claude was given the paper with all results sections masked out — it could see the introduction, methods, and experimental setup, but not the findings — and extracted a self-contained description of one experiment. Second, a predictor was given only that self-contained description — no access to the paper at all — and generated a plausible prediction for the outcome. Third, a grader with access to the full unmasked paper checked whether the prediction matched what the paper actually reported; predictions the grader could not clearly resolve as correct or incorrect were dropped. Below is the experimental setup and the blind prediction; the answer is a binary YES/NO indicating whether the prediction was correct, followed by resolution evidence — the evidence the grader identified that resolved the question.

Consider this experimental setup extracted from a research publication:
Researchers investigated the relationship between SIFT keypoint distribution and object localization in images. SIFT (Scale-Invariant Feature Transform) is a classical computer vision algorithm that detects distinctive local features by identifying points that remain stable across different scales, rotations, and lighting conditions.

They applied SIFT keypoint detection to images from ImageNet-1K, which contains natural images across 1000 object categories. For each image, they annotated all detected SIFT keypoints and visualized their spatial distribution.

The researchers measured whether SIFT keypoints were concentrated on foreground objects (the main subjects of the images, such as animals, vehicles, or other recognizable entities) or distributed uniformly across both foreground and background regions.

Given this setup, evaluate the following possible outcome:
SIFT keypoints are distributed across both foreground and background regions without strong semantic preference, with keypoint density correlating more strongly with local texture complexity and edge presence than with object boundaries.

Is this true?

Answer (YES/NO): NO